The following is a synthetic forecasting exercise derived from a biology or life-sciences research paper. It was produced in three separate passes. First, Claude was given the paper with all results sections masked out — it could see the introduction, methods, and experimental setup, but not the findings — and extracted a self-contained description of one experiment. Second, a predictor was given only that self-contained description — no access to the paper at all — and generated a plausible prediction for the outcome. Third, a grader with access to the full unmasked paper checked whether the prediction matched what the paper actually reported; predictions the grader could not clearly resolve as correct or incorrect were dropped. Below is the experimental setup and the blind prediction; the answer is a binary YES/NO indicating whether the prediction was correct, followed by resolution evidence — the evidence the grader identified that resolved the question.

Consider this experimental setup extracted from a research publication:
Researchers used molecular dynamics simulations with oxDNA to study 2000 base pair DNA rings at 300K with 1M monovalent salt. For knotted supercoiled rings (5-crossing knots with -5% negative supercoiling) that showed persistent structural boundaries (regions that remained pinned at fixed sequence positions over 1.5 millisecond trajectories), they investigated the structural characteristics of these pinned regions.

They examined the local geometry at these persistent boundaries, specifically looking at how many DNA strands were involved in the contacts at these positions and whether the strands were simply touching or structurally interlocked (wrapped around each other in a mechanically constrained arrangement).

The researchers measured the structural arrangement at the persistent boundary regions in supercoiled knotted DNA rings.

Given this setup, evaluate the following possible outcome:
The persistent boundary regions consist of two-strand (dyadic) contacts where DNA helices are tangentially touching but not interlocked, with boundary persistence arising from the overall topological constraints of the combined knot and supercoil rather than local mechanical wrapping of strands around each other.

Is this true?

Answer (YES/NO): NO